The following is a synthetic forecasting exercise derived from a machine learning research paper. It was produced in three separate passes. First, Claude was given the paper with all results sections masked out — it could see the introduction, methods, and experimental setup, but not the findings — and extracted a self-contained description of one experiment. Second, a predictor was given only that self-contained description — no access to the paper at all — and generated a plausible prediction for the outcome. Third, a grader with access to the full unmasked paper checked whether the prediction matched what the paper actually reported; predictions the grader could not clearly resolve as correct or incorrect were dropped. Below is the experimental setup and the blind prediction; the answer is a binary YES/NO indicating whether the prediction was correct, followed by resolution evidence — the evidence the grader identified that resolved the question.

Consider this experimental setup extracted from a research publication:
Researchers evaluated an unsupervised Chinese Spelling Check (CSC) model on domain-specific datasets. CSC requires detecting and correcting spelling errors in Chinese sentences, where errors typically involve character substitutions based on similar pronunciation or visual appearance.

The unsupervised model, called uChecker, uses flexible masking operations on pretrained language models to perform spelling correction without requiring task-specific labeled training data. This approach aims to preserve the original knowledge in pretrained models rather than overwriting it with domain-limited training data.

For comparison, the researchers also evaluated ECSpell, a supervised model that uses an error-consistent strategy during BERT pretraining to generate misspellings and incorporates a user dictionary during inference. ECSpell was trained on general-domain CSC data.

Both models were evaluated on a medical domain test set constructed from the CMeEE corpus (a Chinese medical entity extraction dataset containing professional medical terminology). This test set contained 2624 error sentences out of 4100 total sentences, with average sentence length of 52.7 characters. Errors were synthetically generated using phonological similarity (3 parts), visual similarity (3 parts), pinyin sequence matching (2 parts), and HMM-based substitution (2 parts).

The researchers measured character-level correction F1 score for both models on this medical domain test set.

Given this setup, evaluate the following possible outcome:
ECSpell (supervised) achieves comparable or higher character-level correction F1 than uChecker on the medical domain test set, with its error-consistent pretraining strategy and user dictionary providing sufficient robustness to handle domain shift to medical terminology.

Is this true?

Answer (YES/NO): NO